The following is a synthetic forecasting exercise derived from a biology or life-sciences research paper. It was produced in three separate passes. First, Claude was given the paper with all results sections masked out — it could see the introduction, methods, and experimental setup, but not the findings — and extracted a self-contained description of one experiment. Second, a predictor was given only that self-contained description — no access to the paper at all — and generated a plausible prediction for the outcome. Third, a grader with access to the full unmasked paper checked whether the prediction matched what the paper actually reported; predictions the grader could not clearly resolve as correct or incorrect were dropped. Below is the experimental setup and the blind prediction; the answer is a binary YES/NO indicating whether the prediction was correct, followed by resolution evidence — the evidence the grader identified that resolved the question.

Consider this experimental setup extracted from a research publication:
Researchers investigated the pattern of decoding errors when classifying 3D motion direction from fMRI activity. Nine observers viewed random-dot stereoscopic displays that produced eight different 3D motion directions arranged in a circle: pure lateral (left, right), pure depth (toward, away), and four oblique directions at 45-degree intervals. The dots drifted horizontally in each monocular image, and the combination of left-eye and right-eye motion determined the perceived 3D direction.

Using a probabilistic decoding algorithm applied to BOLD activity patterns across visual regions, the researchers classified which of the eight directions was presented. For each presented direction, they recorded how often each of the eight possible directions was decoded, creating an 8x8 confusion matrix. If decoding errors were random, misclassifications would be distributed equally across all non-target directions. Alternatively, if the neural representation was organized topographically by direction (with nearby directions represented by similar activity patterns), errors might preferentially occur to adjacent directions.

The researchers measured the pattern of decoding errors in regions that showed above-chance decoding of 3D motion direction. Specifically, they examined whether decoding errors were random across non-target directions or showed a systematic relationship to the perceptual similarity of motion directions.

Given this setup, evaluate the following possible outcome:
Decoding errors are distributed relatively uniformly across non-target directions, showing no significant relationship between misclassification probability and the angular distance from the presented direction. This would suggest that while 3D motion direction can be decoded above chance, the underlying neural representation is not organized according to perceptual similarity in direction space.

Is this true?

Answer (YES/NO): NO